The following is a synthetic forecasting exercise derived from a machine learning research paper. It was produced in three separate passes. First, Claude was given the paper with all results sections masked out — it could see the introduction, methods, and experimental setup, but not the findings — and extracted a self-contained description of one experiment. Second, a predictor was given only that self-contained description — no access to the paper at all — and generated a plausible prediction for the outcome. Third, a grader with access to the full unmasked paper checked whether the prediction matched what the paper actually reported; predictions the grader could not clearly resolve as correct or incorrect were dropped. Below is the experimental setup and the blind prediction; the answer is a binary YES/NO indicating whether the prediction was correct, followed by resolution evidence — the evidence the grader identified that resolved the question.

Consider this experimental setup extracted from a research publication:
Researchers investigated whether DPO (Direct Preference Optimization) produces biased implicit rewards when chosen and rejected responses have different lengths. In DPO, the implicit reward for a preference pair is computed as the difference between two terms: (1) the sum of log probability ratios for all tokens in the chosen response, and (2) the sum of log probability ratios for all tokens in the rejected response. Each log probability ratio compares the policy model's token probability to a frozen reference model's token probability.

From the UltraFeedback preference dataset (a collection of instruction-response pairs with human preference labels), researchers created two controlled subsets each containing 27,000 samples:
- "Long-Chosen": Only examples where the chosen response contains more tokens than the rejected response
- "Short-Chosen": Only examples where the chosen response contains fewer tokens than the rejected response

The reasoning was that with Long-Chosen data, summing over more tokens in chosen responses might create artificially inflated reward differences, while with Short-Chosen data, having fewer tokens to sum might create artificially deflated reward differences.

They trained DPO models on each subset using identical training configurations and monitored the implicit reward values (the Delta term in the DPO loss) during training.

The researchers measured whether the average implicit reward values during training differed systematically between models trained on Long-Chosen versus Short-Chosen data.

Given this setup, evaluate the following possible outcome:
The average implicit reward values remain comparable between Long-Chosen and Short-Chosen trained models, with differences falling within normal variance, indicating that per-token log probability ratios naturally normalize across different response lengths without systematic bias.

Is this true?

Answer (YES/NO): NO